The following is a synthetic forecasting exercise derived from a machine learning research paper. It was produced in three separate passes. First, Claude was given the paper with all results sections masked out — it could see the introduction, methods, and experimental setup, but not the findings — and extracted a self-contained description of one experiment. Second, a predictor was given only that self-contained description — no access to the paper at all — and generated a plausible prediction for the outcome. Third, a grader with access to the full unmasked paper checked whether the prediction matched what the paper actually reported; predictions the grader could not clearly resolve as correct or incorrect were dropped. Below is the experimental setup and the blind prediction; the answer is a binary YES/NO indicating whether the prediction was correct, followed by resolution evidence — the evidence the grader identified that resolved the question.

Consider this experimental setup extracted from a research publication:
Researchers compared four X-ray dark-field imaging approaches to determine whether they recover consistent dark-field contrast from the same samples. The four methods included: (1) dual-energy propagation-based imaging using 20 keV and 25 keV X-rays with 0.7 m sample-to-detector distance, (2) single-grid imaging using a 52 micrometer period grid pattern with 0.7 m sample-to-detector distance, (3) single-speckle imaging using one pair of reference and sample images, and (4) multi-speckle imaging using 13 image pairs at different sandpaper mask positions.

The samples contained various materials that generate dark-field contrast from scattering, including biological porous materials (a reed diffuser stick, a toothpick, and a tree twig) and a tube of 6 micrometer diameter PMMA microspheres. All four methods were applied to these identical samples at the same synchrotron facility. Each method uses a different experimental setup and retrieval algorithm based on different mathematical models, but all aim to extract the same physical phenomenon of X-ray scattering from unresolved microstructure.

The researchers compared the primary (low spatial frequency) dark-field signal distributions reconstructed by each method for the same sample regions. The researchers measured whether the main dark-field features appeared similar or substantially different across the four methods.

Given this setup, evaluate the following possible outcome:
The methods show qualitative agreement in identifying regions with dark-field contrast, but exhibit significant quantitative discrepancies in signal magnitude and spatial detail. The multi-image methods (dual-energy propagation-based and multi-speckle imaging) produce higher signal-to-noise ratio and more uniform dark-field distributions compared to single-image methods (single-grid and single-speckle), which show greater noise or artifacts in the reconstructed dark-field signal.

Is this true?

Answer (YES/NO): NO